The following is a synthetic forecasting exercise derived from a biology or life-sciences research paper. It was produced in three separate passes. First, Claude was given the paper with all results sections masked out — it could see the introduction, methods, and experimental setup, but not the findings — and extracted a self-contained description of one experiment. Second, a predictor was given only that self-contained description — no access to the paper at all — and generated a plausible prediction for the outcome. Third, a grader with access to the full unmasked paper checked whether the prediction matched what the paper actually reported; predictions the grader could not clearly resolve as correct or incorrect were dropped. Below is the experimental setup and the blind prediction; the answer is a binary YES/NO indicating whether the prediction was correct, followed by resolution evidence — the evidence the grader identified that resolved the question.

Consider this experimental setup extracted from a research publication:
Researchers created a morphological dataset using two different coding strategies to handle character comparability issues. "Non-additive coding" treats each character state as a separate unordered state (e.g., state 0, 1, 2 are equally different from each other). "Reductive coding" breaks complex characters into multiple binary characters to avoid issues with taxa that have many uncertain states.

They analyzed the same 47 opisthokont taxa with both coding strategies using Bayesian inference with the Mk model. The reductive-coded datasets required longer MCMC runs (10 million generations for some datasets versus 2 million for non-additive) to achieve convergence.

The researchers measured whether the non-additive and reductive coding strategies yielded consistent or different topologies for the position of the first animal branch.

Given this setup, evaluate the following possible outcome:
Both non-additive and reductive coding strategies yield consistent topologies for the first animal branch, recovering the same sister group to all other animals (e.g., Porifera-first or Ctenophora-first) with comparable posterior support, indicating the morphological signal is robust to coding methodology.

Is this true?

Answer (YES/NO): YES